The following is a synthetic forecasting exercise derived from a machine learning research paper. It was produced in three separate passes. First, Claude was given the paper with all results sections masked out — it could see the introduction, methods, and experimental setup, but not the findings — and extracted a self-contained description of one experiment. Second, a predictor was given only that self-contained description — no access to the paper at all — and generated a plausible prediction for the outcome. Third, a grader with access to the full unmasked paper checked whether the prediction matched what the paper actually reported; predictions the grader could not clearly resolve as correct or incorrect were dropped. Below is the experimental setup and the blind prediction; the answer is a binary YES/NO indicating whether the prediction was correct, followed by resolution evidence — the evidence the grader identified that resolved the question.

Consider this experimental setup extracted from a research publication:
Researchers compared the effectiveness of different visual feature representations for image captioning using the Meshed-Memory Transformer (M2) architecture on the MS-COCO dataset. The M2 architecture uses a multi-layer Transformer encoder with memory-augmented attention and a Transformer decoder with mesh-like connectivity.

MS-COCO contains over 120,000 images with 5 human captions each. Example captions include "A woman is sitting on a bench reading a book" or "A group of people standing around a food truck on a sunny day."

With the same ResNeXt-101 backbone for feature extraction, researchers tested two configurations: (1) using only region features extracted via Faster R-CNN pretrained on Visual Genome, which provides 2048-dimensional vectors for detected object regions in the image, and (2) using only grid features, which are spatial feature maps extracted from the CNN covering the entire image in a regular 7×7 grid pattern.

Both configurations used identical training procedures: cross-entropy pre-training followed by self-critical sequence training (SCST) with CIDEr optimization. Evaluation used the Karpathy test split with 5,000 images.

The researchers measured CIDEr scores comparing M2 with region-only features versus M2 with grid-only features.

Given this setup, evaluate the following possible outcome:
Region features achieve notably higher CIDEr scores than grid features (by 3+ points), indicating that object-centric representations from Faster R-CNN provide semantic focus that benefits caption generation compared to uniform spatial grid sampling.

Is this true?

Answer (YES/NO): NO